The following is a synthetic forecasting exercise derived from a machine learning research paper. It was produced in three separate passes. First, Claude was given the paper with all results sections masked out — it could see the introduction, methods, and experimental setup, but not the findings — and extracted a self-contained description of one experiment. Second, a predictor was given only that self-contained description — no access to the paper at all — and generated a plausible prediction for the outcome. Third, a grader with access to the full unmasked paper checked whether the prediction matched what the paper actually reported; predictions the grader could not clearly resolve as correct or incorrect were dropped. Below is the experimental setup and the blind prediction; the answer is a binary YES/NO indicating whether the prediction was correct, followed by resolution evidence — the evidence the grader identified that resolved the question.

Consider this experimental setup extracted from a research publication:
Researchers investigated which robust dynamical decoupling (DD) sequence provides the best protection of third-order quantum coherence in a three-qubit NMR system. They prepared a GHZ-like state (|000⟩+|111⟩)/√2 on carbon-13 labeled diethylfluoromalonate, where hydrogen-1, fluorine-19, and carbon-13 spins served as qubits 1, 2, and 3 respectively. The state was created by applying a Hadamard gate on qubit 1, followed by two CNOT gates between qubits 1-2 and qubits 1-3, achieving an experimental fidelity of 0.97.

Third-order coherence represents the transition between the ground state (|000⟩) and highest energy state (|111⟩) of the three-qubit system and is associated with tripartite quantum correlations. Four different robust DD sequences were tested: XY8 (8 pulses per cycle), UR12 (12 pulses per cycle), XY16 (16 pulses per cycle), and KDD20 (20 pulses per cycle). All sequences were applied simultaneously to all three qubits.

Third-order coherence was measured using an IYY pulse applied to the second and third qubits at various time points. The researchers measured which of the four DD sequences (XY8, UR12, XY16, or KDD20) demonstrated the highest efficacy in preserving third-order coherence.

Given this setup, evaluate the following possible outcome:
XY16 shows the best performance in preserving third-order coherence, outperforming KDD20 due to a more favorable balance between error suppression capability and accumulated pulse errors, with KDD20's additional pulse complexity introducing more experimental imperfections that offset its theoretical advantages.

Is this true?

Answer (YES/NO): NO